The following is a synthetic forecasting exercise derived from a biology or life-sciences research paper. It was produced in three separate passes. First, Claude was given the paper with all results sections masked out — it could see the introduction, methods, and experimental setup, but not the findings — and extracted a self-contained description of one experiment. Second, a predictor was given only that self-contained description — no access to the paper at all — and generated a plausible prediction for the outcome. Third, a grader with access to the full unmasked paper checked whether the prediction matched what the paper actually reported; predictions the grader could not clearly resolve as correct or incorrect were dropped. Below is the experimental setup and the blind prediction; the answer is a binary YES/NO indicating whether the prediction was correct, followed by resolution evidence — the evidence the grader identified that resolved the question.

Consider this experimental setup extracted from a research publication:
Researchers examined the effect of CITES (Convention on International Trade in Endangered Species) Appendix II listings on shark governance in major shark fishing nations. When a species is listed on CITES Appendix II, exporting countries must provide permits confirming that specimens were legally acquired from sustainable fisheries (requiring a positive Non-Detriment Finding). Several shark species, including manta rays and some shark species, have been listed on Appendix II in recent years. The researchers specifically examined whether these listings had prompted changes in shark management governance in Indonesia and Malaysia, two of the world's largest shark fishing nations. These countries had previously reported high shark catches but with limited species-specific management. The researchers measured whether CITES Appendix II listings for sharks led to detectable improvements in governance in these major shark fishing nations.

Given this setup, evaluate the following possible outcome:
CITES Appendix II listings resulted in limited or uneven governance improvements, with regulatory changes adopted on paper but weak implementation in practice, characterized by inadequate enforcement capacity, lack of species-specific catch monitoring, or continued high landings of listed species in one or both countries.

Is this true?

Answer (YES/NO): NO